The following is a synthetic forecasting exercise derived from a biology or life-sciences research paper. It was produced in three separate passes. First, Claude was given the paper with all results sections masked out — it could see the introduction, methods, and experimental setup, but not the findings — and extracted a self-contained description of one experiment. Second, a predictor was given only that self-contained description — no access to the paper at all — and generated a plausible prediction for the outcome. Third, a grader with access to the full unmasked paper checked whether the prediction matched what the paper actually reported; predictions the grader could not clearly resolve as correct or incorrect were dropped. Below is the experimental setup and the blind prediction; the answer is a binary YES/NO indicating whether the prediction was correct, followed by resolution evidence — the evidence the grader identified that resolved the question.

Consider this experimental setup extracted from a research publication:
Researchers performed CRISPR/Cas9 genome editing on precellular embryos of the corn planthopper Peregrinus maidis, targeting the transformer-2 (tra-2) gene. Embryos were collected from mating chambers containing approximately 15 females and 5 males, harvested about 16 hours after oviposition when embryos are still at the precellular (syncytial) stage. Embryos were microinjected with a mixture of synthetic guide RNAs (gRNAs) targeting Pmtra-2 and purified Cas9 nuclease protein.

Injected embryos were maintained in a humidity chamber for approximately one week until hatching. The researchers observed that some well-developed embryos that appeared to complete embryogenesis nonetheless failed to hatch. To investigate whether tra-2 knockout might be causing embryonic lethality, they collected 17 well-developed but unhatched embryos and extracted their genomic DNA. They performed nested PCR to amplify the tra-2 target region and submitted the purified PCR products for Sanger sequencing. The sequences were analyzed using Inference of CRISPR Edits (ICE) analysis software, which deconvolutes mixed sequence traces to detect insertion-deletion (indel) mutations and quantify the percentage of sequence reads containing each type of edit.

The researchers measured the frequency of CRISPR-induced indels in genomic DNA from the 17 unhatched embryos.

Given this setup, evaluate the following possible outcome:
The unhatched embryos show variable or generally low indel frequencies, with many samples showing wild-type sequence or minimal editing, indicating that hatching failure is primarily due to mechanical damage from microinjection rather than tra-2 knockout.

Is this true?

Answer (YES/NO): NO